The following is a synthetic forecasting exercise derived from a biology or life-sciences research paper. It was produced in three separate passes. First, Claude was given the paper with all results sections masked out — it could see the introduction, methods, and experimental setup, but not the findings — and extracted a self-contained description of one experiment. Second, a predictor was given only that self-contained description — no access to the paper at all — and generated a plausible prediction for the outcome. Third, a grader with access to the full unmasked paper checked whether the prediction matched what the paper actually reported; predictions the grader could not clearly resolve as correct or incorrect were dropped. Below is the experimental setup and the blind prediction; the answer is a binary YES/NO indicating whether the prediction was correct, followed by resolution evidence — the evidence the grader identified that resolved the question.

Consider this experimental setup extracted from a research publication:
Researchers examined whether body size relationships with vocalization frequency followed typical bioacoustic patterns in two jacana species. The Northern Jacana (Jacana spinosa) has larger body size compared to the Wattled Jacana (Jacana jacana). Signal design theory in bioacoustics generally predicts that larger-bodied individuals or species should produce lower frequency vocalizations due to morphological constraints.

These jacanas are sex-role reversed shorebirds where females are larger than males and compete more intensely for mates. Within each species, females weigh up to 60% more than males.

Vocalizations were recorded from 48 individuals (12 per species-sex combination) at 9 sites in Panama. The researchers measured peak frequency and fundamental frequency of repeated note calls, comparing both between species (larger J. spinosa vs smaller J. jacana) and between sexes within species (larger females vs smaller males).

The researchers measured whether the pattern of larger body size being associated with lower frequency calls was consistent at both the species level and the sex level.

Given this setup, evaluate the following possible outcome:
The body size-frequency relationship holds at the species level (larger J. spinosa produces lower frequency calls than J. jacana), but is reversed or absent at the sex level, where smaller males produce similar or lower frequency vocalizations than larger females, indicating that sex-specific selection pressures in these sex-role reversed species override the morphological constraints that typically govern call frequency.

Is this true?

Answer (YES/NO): NO